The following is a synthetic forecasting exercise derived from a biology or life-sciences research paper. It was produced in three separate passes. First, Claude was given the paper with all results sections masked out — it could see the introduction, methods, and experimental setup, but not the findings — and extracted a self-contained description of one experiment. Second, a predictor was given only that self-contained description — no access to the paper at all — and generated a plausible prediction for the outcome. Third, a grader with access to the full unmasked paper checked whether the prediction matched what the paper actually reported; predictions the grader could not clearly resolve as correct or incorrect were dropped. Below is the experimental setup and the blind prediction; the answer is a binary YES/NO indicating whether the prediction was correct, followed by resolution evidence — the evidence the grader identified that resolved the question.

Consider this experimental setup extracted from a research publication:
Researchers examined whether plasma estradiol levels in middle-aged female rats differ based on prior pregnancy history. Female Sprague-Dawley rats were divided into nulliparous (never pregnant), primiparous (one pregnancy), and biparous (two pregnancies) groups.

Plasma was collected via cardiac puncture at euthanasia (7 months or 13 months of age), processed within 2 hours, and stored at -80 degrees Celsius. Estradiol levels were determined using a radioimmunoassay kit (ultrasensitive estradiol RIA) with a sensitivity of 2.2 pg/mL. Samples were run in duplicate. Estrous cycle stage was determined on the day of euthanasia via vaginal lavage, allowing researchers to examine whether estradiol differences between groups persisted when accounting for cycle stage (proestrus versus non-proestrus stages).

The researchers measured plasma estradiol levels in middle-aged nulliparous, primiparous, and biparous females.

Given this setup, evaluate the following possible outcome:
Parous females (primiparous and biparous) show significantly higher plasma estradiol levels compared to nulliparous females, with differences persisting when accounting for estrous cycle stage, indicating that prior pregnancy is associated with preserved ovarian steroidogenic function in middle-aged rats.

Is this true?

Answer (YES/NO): NO